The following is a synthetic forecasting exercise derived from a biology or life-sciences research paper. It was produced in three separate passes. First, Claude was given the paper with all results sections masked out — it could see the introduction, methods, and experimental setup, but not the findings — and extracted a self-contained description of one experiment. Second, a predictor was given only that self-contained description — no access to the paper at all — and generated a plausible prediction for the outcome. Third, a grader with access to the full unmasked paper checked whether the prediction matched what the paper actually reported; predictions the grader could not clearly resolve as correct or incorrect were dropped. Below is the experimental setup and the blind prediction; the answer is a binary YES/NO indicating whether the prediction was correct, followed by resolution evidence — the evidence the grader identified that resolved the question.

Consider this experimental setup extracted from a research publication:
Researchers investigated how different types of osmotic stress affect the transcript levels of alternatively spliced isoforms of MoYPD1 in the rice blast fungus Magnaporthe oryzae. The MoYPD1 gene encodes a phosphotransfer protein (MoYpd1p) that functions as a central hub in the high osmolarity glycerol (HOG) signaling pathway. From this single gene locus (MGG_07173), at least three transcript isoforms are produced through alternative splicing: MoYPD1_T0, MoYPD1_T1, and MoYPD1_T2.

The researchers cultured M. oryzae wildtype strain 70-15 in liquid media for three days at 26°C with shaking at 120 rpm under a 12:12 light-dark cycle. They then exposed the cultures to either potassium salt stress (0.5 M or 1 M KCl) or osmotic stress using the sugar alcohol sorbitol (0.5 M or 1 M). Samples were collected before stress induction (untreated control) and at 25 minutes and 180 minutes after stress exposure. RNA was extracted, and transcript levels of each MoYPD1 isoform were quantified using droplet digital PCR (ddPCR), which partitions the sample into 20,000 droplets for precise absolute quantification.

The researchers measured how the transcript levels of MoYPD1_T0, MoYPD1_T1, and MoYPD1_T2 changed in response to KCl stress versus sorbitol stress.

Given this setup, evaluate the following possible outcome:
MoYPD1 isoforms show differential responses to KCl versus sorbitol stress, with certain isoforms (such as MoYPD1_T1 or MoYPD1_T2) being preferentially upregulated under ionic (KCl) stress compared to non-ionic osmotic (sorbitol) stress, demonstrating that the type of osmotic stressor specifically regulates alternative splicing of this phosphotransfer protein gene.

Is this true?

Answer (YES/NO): NO